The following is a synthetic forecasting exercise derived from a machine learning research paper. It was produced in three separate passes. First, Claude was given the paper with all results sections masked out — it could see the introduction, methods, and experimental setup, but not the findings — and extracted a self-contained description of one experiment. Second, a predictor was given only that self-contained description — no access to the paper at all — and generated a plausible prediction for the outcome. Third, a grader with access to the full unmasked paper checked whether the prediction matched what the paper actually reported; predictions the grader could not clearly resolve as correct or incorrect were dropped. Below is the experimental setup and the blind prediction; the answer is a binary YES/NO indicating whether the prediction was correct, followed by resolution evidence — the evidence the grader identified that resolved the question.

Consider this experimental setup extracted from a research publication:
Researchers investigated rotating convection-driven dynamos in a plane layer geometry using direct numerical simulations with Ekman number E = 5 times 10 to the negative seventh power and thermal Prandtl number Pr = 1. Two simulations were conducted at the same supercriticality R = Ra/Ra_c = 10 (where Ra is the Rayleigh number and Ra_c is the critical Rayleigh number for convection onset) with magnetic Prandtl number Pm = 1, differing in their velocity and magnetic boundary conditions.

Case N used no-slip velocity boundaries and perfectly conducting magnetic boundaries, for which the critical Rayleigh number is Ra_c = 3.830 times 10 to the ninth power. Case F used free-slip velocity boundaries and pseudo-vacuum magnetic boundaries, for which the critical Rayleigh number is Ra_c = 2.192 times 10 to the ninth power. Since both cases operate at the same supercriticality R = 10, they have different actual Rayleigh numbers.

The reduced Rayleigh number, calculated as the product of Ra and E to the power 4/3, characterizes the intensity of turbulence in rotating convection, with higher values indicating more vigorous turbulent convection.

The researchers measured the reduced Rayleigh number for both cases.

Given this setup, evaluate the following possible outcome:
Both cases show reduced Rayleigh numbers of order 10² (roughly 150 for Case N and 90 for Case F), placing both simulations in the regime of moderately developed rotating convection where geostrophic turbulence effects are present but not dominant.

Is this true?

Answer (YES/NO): NO